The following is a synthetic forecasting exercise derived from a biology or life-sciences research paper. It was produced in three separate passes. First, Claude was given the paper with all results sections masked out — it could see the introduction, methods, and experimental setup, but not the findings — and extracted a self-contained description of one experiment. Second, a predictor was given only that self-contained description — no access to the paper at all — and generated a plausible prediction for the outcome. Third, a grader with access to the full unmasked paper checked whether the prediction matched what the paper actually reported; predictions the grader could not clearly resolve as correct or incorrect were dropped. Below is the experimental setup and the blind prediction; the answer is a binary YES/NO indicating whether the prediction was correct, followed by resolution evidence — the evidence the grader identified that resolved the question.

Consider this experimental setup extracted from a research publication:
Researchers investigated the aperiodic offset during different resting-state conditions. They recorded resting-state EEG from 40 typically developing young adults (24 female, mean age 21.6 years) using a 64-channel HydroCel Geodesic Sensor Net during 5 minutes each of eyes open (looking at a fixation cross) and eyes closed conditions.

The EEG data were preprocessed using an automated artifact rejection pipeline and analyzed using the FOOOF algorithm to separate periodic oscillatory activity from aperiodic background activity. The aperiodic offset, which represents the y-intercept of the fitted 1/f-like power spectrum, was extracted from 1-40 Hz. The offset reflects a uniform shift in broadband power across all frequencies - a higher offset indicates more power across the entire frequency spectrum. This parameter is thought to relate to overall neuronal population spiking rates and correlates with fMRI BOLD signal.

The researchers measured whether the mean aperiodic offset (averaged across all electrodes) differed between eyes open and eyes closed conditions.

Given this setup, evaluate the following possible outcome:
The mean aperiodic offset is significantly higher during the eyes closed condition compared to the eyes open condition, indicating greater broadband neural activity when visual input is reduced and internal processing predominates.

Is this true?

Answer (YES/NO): YES